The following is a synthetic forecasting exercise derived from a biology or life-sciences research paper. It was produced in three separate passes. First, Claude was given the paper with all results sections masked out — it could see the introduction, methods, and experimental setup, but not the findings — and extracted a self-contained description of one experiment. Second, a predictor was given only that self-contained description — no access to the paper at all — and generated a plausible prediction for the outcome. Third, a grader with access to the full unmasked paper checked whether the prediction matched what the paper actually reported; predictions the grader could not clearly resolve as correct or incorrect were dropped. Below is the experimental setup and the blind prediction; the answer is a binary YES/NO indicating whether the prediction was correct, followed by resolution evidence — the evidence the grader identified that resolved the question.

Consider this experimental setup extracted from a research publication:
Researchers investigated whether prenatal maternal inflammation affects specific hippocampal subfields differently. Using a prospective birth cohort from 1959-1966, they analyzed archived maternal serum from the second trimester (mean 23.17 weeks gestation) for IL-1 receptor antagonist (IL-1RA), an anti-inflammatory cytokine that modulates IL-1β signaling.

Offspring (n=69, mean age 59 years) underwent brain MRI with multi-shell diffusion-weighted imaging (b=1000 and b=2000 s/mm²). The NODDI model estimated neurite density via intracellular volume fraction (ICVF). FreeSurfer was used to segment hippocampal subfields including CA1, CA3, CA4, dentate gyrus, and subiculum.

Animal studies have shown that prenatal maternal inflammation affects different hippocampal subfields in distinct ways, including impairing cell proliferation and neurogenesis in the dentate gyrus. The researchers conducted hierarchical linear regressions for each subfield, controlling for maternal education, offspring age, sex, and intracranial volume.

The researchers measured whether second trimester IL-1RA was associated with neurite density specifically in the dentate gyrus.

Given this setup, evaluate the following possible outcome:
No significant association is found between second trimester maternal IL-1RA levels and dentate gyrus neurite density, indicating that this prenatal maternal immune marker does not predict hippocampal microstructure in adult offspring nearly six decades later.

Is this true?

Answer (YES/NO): YES